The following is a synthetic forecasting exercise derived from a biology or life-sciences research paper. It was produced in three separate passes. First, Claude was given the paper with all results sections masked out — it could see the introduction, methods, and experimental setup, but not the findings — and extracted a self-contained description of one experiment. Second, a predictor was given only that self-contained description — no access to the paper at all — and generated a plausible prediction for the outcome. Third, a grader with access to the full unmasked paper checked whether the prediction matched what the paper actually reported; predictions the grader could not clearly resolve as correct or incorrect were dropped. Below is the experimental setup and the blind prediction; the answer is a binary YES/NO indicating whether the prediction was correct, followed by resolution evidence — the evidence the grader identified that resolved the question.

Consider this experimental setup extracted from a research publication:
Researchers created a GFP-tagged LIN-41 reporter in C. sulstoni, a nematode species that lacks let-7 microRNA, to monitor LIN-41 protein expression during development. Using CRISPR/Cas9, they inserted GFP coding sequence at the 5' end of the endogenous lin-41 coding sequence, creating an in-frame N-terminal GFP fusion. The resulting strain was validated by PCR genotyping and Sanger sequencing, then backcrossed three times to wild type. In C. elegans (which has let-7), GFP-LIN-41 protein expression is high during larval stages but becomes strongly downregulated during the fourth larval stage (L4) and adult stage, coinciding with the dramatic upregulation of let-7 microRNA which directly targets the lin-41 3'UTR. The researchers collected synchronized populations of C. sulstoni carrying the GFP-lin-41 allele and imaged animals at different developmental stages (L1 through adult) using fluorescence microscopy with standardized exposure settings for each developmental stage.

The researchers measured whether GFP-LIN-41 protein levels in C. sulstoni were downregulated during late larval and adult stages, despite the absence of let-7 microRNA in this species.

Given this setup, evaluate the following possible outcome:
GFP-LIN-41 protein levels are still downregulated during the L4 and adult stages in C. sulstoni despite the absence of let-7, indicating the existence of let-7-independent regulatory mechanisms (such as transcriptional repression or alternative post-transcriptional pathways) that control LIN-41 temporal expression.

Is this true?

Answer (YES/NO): YES